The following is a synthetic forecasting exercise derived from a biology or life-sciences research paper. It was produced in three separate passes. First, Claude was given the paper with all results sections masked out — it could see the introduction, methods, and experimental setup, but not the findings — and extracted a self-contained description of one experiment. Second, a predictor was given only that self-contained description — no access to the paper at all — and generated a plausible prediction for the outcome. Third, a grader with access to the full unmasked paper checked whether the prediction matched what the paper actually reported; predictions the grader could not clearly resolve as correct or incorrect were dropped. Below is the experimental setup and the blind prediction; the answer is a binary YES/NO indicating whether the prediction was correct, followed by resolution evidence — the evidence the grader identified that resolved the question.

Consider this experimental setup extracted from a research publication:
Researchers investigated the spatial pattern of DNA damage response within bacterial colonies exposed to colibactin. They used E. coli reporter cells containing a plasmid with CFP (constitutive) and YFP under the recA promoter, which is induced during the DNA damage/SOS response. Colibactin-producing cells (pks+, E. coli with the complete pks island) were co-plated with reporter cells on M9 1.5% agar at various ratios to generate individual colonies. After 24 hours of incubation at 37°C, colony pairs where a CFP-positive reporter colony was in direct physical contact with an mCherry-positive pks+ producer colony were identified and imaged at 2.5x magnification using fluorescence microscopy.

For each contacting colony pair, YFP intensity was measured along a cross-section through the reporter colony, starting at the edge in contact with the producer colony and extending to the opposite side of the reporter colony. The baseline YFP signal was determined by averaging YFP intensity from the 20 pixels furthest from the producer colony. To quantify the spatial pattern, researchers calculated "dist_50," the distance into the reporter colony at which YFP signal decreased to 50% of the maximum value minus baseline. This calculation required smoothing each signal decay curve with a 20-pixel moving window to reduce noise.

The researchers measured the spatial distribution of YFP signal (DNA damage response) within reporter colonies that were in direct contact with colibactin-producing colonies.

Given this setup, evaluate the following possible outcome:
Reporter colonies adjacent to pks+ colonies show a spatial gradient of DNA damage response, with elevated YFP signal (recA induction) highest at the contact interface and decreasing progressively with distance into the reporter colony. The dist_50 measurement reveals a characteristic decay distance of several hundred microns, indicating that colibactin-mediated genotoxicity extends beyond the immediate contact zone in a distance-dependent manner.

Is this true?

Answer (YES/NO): NO